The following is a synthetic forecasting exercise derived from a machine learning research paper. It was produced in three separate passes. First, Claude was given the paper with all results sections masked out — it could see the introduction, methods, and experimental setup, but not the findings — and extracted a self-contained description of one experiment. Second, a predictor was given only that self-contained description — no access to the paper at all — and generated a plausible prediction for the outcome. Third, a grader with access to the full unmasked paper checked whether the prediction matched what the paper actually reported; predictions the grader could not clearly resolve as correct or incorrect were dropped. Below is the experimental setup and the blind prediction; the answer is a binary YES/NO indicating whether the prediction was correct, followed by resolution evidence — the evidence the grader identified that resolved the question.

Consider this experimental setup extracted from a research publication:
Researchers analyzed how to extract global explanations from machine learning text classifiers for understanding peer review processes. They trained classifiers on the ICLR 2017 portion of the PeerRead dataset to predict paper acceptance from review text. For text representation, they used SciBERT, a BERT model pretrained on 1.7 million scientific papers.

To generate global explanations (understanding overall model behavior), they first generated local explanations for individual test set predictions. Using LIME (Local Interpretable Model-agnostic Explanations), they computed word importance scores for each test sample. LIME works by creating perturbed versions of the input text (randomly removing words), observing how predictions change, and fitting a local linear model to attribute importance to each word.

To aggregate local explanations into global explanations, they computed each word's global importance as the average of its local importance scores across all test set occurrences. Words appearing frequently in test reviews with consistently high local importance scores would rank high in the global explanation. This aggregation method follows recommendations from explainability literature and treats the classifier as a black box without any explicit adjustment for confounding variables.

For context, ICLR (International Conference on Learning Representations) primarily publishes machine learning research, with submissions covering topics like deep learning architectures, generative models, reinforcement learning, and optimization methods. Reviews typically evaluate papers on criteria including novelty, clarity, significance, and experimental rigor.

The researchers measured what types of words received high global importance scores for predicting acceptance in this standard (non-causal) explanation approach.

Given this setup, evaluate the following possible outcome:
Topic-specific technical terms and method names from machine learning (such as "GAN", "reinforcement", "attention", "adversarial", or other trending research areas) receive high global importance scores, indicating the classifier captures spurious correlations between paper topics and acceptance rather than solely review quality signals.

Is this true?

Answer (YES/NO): YES